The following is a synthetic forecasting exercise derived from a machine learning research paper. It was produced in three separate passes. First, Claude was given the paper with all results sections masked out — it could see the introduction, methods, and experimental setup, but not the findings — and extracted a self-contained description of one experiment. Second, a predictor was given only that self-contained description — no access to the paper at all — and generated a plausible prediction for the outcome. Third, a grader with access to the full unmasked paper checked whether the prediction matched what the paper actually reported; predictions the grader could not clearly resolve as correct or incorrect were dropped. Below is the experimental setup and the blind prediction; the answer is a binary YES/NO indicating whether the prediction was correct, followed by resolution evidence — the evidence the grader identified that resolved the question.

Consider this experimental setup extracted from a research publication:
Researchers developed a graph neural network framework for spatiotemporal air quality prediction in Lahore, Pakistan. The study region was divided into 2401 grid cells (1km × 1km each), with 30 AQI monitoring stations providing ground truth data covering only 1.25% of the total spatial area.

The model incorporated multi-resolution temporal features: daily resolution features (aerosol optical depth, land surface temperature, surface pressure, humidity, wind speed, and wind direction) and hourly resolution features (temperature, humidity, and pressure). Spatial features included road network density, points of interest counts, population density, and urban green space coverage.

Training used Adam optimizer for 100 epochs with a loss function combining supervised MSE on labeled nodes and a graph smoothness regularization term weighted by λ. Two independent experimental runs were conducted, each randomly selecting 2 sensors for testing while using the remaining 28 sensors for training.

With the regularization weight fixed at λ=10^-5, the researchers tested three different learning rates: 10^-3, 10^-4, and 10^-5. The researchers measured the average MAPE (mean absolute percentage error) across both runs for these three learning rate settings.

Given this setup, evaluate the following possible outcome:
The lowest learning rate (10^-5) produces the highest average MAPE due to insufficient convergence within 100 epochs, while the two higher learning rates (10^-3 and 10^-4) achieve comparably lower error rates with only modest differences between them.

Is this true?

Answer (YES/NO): YES